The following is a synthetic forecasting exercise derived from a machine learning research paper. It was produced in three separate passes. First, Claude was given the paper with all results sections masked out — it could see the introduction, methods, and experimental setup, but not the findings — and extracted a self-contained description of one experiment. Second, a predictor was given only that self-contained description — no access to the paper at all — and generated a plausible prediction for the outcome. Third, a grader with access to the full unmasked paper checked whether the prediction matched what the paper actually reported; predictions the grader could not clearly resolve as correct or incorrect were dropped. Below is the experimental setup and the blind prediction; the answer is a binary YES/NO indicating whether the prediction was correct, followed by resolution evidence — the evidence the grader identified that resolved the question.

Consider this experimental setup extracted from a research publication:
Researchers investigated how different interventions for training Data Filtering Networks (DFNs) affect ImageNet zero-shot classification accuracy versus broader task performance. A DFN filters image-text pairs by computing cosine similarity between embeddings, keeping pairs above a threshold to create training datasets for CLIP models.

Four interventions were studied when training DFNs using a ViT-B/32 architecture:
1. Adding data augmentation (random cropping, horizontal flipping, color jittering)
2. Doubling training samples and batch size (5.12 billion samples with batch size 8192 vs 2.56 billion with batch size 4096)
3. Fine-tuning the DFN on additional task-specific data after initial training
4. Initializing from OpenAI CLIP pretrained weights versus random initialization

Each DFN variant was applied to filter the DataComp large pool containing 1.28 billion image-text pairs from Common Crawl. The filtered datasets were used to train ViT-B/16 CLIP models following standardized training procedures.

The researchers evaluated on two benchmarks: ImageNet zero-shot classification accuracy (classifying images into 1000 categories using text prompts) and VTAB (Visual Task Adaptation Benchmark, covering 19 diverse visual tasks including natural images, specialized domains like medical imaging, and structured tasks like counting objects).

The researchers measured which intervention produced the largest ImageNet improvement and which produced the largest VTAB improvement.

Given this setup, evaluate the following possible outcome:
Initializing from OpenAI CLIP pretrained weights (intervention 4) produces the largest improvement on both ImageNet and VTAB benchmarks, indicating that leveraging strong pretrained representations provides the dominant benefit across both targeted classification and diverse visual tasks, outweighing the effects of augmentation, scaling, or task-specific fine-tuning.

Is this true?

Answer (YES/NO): NO